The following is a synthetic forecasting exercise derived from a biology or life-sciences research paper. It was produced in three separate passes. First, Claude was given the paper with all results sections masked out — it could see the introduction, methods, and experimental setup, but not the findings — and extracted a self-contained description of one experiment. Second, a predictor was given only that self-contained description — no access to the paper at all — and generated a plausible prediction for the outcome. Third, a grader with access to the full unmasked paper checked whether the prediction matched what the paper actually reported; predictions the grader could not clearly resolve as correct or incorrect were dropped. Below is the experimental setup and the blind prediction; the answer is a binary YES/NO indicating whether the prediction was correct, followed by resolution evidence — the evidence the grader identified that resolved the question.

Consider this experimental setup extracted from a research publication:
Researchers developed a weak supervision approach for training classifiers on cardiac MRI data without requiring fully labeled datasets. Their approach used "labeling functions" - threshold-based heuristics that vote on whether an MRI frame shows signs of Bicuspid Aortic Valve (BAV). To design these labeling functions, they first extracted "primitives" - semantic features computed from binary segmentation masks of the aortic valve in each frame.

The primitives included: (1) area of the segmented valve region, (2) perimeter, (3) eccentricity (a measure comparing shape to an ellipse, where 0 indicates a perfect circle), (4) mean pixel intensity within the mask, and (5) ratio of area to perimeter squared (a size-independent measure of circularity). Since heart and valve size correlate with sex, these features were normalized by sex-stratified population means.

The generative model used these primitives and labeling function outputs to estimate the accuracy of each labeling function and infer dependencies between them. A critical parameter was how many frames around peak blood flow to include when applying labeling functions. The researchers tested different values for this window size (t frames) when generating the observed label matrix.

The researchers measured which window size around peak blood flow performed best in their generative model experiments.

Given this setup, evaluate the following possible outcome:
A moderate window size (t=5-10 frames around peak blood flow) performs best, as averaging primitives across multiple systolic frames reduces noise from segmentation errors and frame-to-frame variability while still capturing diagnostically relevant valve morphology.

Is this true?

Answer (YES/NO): YES